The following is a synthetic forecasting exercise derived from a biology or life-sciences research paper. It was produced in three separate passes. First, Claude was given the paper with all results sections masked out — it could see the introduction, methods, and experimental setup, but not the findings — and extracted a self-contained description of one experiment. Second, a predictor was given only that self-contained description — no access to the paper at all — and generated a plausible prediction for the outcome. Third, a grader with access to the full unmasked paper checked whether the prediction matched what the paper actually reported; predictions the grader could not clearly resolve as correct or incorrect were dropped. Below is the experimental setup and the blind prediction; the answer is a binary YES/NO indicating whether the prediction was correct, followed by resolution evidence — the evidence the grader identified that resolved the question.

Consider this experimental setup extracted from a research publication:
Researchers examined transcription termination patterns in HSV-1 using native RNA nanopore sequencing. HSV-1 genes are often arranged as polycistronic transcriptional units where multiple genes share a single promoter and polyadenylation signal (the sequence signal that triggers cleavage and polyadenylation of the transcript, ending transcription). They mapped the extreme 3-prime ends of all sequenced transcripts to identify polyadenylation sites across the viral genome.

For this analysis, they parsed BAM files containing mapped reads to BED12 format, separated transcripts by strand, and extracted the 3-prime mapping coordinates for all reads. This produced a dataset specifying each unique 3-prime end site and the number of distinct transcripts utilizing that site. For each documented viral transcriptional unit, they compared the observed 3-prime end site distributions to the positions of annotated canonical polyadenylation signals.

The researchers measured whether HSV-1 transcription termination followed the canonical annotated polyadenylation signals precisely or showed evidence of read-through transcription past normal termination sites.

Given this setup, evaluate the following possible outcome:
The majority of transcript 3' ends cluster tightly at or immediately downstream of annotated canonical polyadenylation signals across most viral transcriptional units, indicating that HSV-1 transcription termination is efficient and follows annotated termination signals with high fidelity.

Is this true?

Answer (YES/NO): YES